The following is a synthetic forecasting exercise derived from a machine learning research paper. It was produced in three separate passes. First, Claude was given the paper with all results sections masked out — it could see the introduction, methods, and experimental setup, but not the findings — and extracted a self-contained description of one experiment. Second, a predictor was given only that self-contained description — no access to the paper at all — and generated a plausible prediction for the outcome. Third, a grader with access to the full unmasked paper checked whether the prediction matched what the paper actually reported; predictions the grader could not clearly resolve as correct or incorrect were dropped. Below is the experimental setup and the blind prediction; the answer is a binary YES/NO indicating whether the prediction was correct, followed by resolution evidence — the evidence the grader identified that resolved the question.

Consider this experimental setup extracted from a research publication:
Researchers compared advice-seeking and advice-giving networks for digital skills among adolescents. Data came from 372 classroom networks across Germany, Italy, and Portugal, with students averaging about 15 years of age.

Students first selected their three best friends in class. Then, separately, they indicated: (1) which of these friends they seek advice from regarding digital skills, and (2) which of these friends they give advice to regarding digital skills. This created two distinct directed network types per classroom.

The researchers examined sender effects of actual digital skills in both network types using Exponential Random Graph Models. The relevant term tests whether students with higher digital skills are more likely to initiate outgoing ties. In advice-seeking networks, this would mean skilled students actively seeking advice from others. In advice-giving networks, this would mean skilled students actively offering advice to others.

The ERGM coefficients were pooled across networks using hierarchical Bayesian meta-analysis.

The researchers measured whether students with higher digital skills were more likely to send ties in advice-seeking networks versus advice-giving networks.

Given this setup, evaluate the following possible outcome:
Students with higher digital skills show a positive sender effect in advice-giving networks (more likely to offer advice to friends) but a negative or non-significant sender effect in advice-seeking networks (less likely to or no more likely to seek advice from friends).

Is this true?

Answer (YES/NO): YES